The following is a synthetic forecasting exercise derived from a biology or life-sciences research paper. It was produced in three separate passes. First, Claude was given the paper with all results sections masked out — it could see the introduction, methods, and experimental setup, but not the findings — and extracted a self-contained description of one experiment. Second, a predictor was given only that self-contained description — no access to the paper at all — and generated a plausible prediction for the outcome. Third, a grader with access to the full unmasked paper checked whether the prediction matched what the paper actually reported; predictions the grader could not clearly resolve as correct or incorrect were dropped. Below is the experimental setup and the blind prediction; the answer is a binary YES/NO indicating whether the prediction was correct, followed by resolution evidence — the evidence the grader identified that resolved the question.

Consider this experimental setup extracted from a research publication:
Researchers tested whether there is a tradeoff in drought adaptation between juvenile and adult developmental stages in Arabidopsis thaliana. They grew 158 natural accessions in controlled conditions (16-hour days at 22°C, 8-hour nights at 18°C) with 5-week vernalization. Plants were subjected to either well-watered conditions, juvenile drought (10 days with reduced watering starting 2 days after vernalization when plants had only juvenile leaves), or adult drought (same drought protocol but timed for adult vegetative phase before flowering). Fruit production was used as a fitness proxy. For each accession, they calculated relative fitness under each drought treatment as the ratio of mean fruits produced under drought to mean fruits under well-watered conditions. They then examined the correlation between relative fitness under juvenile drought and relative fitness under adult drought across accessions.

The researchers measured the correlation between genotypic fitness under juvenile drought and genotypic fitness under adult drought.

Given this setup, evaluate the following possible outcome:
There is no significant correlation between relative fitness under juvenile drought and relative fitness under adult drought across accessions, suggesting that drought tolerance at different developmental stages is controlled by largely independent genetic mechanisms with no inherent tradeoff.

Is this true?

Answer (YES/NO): NO